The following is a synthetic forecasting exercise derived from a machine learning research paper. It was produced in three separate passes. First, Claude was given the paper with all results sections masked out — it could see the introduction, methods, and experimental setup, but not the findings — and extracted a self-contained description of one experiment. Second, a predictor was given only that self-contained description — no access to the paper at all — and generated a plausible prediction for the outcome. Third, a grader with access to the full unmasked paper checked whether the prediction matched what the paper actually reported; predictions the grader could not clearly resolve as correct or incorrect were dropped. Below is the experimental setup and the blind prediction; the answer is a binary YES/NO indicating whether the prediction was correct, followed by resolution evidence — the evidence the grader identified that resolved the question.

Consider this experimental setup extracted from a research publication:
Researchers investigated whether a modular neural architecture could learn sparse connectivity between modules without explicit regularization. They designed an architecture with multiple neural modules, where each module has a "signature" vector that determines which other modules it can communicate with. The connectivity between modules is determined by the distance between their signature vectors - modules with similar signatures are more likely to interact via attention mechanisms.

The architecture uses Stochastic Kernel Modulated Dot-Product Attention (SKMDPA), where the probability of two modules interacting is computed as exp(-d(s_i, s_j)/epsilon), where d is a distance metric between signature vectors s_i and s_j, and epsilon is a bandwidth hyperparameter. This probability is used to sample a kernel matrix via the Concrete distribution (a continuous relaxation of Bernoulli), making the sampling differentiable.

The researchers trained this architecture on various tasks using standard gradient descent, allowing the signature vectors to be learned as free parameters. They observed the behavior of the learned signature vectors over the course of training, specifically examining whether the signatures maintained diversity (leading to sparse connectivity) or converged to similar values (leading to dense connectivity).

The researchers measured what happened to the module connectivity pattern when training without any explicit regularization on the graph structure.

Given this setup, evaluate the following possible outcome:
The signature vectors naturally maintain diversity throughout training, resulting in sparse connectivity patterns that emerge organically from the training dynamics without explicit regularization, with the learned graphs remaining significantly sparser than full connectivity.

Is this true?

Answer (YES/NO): NO